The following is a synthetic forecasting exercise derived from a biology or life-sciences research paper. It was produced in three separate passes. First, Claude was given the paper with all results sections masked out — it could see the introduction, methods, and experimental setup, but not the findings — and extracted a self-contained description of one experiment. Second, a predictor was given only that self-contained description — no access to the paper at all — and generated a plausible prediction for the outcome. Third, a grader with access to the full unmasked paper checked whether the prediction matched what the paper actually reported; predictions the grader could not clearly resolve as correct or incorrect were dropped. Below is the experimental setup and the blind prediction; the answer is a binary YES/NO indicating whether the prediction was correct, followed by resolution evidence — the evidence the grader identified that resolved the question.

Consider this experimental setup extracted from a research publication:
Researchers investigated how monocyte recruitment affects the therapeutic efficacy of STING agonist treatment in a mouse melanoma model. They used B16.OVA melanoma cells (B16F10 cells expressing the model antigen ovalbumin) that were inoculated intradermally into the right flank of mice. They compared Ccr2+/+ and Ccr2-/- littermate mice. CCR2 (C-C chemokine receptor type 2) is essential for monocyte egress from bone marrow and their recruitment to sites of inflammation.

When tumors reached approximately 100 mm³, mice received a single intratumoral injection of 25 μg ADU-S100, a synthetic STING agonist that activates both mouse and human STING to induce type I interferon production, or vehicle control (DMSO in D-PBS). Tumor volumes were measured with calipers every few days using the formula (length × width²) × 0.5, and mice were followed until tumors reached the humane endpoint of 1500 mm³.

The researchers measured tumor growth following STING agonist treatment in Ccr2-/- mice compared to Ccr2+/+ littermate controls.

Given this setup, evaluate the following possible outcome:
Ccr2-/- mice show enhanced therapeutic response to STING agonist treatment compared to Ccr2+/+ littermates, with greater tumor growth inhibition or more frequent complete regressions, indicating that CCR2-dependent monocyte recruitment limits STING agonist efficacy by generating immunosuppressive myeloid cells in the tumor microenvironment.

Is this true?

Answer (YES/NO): NO